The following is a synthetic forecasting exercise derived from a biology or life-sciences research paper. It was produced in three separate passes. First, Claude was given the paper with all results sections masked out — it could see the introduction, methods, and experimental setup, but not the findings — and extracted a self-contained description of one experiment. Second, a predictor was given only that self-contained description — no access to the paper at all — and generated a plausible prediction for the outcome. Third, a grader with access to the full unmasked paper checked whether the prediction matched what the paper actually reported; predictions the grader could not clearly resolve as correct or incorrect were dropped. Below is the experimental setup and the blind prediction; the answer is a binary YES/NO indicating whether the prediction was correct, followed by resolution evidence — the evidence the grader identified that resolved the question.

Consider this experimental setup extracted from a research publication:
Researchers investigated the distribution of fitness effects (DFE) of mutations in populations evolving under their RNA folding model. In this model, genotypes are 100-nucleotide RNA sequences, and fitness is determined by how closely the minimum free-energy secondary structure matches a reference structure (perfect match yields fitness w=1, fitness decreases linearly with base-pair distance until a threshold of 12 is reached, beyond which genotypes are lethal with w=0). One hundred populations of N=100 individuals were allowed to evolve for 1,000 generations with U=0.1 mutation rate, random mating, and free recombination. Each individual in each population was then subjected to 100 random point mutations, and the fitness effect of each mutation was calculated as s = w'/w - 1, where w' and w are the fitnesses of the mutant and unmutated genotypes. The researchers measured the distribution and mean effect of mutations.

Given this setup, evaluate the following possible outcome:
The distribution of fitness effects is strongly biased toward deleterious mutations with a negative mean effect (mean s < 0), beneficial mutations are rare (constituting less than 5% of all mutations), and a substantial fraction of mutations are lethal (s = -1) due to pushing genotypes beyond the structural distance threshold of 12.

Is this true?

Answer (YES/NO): YES